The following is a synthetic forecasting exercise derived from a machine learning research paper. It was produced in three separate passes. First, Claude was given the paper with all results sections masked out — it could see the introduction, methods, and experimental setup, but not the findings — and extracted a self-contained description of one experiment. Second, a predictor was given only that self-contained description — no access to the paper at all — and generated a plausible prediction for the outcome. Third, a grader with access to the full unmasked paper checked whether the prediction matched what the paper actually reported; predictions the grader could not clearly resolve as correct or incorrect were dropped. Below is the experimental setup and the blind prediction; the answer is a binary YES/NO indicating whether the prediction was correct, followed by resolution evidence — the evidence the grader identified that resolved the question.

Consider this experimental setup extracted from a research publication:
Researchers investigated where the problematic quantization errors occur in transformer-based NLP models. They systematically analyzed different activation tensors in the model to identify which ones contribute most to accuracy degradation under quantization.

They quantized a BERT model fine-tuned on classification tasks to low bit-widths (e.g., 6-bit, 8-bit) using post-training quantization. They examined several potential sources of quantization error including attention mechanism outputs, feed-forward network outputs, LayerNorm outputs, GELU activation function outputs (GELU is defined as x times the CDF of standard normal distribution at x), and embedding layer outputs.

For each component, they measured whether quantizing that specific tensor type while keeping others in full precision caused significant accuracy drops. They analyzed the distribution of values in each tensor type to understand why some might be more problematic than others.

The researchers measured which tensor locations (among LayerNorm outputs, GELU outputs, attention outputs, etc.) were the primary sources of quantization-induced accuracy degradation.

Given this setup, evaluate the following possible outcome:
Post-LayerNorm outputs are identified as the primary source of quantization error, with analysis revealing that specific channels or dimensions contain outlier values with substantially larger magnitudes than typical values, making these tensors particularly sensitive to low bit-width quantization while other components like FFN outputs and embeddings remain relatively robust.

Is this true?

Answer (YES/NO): NO